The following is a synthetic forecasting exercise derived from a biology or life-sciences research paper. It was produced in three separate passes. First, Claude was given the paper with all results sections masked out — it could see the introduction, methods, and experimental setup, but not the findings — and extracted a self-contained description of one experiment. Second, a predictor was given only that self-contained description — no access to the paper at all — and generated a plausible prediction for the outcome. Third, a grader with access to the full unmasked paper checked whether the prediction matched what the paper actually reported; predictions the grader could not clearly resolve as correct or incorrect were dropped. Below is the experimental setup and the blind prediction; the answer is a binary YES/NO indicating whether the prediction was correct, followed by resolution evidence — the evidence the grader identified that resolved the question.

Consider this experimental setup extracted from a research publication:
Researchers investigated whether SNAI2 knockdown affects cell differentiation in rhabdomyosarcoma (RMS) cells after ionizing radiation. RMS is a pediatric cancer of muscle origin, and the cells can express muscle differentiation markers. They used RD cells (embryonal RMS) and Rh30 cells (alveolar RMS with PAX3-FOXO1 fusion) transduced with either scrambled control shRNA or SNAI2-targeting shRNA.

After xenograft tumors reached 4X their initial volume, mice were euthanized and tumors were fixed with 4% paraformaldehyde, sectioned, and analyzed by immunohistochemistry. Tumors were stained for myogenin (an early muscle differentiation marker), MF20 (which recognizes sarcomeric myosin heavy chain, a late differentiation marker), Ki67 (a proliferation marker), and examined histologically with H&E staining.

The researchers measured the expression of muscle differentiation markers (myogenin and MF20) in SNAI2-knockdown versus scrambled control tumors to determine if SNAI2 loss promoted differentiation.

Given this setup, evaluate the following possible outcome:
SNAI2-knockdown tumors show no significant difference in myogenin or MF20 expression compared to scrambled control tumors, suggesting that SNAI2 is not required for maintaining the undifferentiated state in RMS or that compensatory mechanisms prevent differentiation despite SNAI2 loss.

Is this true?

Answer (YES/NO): NO